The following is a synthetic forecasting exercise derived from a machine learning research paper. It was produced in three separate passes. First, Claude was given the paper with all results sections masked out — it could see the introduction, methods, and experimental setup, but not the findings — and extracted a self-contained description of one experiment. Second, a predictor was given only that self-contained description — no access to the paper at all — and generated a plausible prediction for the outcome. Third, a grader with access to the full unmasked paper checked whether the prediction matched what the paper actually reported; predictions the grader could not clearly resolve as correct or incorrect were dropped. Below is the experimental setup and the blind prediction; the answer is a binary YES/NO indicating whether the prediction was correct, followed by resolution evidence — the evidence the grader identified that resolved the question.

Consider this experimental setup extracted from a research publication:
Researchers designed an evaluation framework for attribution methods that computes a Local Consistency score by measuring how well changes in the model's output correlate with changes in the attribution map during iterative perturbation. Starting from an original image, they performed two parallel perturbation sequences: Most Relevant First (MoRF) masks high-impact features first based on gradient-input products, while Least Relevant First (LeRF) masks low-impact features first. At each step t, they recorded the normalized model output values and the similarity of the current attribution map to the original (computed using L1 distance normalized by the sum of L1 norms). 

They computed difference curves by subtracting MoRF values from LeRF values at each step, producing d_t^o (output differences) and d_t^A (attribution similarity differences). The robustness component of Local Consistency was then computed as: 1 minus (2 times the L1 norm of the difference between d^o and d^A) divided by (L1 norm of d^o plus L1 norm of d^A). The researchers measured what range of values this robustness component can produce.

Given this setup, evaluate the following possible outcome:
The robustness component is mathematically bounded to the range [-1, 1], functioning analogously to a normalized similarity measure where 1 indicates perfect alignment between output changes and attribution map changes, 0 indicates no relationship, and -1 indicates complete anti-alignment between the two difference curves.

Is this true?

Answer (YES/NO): YES